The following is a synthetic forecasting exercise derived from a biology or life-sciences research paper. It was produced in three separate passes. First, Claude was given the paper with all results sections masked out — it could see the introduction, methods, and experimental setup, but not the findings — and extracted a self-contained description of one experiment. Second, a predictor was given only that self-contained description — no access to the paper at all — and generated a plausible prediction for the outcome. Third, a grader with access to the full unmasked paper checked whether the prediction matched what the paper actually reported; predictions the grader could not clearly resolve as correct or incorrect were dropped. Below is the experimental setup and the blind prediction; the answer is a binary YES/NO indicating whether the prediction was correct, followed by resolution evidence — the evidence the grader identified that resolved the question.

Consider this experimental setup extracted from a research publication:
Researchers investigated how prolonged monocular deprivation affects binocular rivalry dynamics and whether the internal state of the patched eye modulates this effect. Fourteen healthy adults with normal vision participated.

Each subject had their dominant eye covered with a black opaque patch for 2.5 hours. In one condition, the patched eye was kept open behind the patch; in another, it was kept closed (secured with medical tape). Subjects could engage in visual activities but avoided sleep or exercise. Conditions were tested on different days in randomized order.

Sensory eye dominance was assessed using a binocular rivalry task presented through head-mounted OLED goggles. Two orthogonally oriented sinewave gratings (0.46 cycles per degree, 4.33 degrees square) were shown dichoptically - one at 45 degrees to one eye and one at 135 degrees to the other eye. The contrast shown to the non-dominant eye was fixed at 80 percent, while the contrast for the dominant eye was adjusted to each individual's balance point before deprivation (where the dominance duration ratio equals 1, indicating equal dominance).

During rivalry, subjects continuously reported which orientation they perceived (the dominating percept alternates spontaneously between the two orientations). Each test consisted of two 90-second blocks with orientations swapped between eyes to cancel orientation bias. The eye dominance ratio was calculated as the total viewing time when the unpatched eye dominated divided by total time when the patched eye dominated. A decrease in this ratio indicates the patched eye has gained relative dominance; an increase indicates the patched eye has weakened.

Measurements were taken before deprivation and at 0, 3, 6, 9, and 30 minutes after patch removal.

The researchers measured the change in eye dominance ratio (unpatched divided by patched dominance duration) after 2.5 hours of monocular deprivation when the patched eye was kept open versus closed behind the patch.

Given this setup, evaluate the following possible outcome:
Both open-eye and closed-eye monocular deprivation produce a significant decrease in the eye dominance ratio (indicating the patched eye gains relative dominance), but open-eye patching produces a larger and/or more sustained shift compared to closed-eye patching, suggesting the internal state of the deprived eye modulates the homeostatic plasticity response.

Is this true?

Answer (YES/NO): YES